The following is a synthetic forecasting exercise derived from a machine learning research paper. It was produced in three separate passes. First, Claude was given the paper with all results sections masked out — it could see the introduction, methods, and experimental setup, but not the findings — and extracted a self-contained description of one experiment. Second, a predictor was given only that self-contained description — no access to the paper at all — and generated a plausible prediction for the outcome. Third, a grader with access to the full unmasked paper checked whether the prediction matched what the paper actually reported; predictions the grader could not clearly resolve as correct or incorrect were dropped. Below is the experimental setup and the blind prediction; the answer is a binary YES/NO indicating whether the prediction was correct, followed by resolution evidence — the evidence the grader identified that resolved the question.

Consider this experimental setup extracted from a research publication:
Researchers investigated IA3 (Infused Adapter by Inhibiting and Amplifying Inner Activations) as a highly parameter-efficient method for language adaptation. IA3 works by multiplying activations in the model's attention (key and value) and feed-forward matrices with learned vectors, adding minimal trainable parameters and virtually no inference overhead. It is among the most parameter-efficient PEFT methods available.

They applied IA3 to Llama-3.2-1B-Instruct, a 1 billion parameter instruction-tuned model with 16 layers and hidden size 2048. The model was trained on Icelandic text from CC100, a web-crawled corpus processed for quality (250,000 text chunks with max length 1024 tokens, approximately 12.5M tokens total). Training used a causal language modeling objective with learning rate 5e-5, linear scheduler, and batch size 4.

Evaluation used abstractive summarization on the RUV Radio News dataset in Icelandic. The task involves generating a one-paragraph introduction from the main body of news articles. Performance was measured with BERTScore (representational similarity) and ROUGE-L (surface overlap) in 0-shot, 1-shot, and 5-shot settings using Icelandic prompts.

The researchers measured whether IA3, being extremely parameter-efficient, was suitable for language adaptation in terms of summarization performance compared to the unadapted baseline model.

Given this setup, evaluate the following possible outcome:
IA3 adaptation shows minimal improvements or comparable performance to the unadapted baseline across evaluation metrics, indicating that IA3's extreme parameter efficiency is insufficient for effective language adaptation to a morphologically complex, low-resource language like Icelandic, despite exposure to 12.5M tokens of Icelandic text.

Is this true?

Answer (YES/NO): NO